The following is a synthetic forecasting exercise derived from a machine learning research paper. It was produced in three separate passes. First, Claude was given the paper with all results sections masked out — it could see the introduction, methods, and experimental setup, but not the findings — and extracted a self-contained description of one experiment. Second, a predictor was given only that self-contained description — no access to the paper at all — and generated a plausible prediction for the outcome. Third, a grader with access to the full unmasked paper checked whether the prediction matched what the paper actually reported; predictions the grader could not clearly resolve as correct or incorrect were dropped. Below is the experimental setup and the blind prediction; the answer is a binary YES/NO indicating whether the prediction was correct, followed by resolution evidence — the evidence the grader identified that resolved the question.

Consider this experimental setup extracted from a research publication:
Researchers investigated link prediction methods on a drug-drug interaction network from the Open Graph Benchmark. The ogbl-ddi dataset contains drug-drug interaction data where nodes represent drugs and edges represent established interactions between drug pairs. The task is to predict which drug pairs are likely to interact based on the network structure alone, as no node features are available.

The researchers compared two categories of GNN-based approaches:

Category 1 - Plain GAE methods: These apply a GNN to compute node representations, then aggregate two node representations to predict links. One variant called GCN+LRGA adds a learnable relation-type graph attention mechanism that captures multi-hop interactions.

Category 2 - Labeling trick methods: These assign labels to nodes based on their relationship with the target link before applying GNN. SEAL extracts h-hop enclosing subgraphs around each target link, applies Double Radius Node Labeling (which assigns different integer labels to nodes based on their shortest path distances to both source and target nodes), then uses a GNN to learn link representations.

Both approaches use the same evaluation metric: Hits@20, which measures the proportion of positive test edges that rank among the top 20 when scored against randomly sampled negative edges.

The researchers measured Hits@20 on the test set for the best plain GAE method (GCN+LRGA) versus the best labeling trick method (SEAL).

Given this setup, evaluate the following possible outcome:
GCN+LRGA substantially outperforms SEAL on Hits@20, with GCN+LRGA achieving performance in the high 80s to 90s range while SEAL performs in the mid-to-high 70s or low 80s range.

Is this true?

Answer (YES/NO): NO